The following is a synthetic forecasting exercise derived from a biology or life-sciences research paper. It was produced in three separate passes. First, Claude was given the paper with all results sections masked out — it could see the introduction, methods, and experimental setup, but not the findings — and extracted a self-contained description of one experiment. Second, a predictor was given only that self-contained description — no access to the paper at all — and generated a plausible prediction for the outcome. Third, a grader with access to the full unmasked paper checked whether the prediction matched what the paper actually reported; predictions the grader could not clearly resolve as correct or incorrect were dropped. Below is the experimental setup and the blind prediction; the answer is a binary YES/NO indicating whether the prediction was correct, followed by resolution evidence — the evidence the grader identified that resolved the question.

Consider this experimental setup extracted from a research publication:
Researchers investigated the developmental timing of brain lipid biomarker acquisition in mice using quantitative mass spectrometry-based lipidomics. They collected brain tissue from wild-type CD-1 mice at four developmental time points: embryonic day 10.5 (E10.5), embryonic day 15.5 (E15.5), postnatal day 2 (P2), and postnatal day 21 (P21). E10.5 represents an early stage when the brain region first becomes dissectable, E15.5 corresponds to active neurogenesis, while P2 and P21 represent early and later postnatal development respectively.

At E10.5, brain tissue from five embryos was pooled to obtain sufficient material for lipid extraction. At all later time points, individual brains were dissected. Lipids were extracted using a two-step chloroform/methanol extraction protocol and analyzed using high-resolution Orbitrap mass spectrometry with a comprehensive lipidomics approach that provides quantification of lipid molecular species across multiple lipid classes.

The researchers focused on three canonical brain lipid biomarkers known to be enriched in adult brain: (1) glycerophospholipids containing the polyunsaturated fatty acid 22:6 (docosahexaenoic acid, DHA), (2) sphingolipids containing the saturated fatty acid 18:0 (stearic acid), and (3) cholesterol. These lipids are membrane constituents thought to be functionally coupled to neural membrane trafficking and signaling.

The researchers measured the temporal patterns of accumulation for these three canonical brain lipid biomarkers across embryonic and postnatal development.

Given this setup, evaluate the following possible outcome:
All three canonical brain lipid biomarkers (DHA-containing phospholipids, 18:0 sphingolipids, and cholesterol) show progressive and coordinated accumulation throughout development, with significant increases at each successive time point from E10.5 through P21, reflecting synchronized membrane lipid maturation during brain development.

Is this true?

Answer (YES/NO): NO